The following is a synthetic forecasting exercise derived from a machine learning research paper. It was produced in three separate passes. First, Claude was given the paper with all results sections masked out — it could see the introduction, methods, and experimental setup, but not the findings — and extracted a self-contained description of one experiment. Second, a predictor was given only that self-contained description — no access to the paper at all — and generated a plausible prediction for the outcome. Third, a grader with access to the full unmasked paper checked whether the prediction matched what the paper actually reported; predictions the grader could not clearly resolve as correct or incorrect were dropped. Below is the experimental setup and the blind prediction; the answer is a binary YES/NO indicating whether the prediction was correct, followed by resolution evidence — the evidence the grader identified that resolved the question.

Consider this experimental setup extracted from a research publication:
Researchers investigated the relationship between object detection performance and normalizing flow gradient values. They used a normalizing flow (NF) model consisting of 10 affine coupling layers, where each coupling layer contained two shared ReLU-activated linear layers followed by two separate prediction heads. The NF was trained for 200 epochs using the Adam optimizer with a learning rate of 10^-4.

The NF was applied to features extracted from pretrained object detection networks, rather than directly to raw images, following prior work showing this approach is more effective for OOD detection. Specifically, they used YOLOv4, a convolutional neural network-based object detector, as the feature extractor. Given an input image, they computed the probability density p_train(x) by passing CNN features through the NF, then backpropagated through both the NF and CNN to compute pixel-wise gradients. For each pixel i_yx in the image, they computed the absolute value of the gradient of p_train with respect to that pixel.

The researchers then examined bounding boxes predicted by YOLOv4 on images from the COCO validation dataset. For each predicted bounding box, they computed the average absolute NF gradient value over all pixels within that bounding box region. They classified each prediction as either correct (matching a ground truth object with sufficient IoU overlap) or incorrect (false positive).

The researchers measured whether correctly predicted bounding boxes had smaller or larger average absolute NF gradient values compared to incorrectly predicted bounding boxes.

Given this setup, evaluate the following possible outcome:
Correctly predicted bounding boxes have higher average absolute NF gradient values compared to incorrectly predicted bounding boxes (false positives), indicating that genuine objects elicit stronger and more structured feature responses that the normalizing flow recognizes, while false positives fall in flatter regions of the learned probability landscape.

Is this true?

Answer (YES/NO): NO